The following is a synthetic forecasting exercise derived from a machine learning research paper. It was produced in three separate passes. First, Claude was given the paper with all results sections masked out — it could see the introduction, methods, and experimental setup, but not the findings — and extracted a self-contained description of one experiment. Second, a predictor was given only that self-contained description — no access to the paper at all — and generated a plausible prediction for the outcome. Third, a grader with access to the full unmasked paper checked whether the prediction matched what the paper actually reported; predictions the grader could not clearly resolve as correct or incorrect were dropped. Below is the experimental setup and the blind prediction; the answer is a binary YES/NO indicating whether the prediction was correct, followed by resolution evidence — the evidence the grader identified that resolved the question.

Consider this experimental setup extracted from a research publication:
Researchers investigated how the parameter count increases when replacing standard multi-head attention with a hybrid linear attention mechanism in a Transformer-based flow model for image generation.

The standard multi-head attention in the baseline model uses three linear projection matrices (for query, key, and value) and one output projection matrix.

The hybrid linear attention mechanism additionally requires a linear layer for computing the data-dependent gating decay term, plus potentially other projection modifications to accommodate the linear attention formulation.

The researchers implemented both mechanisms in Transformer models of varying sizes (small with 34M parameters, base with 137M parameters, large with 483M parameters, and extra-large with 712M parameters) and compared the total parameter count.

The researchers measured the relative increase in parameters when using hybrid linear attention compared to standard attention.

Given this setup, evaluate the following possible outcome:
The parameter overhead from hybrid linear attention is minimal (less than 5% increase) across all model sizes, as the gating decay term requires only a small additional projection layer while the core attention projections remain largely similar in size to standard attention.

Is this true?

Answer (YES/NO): NO